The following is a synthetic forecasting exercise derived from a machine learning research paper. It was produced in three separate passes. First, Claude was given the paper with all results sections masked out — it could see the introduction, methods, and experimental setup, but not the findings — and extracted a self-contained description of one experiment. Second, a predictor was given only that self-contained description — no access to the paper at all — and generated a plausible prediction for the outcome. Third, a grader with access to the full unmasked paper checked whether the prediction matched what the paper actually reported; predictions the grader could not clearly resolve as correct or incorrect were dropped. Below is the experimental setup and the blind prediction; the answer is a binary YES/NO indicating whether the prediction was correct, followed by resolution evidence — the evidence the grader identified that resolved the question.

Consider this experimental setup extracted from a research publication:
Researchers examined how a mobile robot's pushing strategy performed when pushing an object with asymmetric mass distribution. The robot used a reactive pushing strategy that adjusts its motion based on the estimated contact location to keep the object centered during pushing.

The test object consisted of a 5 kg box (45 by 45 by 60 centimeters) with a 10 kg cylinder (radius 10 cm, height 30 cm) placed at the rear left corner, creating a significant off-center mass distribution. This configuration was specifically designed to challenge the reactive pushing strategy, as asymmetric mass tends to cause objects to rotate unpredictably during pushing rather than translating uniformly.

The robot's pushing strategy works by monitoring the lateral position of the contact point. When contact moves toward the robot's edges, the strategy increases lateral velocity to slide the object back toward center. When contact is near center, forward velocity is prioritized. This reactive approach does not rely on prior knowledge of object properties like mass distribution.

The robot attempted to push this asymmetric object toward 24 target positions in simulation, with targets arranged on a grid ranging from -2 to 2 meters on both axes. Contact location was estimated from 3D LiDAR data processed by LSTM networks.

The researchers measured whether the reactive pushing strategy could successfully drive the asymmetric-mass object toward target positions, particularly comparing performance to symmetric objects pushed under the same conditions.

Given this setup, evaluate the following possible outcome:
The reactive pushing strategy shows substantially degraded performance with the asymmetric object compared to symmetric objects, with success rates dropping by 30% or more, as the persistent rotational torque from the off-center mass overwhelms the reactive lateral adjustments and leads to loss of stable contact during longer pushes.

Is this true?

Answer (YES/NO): NO